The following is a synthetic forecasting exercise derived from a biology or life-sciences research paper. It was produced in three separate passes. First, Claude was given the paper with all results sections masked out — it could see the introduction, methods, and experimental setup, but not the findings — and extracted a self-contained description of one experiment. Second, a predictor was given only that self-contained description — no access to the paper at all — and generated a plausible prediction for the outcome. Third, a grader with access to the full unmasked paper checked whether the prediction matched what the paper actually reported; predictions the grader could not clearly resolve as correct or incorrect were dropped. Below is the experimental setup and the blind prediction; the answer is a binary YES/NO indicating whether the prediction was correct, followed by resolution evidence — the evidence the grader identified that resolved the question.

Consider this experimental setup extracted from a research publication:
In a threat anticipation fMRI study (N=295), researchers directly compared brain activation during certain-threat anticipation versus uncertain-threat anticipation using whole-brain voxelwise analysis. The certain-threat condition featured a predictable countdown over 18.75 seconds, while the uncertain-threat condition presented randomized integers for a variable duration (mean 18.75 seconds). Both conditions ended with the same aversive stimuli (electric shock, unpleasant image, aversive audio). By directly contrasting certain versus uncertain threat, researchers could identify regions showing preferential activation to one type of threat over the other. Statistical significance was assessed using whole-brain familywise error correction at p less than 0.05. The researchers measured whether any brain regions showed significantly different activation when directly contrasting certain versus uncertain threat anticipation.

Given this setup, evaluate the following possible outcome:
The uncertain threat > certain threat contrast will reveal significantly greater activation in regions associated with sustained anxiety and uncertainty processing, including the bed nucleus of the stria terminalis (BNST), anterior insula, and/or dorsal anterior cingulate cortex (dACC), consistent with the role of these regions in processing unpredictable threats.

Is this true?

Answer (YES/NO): NO